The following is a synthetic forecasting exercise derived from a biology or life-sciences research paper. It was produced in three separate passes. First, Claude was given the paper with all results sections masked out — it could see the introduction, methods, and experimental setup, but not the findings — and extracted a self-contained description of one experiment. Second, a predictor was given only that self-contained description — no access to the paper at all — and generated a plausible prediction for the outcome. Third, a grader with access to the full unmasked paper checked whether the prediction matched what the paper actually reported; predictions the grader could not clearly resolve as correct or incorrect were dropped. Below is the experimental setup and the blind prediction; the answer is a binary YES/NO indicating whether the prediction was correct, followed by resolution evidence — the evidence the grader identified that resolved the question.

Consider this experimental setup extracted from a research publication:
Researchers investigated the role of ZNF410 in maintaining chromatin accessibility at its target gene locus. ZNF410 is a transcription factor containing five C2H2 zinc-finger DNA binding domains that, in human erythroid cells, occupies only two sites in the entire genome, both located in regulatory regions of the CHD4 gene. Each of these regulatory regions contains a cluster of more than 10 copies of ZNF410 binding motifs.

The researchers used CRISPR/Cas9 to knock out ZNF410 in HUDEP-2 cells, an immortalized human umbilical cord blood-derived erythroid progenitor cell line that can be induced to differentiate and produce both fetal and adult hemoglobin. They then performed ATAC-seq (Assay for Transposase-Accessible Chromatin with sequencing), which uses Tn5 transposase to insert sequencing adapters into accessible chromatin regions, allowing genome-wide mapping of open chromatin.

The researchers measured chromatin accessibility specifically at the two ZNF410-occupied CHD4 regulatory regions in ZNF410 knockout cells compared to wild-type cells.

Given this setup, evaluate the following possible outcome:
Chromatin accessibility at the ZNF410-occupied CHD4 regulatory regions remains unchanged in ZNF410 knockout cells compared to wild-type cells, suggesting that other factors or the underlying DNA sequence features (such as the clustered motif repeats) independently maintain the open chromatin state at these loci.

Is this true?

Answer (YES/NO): NO